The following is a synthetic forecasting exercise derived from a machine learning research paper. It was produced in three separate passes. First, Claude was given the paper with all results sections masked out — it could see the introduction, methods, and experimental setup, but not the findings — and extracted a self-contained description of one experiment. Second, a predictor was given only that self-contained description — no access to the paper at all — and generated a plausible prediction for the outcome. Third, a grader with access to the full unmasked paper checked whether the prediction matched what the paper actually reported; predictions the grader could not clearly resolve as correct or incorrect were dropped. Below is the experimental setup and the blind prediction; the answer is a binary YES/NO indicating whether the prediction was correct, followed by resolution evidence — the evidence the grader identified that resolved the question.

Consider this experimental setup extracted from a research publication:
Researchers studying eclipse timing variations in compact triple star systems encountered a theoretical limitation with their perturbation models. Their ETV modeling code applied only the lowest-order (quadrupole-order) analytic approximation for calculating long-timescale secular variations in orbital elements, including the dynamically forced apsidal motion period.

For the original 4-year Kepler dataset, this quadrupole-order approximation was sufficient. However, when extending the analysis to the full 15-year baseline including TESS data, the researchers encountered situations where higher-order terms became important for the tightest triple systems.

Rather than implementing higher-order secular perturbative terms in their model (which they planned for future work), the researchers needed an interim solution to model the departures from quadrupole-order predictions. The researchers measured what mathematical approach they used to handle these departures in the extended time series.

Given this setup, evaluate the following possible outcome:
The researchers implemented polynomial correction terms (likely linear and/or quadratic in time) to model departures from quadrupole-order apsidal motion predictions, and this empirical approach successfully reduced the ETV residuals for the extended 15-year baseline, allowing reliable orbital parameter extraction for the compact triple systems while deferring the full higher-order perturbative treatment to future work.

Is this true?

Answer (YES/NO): YES